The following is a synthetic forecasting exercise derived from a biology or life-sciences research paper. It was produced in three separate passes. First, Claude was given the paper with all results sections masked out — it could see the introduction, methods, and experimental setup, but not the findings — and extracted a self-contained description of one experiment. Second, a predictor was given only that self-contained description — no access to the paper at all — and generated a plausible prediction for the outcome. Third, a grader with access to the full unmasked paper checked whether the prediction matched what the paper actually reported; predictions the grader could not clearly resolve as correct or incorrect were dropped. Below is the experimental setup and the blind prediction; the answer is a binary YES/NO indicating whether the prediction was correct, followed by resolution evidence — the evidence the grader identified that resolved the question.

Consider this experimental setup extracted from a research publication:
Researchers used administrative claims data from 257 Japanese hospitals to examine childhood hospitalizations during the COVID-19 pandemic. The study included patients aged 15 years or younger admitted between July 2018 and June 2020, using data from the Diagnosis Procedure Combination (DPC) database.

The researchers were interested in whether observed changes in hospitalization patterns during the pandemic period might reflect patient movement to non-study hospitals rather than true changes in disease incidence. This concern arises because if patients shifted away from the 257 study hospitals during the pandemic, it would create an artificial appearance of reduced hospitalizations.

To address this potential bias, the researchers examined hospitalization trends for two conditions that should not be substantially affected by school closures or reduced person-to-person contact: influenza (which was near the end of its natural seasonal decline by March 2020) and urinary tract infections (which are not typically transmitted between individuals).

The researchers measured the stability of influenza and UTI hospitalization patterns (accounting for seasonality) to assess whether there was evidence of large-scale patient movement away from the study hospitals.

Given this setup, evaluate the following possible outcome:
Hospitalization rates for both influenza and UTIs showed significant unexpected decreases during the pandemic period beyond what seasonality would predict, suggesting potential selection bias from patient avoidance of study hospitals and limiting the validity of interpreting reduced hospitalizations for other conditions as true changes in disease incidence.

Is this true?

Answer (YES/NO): NO